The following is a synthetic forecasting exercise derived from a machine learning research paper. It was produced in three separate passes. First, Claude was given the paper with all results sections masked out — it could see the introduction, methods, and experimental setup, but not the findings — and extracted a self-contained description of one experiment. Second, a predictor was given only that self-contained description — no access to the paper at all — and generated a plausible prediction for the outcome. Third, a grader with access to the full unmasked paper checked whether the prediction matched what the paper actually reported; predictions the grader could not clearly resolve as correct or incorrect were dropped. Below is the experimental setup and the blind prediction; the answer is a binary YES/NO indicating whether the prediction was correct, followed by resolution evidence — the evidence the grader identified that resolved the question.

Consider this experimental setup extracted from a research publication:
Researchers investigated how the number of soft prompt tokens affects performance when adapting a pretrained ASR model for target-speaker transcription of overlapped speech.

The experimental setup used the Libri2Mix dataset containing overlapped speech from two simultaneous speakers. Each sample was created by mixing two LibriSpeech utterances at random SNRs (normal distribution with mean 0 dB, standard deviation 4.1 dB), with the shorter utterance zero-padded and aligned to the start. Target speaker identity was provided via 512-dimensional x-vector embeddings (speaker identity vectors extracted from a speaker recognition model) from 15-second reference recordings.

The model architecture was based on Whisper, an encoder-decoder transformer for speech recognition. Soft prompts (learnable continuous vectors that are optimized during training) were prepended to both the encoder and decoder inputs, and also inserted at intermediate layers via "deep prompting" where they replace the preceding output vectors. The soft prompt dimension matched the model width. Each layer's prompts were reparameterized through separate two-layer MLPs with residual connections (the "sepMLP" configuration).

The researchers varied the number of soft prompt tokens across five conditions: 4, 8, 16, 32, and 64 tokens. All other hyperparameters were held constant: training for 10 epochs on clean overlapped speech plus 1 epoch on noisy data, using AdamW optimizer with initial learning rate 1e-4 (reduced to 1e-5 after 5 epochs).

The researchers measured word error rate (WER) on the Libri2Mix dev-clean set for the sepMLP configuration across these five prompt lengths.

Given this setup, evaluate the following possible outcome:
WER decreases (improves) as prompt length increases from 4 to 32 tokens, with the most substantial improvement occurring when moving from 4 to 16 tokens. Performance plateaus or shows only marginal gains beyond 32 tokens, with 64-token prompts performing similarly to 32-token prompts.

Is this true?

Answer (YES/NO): NO